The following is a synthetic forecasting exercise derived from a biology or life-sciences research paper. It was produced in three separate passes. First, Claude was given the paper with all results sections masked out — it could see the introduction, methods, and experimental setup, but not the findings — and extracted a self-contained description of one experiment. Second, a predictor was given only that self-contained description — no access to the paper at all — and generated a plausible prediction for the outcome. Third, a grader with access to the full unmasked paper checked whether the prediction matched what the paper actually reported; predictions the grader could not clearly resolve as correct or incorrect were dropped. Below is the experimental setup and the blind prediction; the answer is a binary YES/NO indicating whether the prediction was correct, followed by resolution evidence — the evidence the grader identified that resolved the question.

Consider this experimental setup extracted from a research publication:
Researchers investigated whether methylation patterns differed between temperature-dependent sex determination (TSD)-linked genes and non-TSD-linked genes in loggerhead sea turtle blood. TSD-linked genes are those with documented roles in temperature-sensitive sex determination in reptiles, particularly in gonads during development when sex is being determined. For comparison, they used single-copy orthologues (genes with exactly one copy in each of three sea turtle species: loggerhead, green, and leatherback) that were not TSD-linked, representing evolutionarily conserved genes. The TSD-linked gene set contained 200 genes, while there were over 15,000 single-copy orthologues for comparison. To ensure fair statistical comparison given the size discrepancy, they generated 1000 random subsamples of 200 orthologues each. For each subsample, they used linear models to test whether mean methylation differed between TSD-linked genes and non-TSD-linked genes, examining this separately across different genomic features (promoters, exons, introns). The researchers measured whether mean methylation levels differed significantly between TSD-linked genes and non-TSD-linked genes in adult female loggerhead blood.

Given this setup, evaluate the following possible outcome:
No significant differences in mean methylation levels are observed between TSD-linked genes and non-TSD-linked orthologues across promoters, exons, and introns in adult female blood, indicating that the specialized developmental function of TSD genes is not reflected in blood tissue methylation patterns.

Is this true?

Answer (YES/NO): YES